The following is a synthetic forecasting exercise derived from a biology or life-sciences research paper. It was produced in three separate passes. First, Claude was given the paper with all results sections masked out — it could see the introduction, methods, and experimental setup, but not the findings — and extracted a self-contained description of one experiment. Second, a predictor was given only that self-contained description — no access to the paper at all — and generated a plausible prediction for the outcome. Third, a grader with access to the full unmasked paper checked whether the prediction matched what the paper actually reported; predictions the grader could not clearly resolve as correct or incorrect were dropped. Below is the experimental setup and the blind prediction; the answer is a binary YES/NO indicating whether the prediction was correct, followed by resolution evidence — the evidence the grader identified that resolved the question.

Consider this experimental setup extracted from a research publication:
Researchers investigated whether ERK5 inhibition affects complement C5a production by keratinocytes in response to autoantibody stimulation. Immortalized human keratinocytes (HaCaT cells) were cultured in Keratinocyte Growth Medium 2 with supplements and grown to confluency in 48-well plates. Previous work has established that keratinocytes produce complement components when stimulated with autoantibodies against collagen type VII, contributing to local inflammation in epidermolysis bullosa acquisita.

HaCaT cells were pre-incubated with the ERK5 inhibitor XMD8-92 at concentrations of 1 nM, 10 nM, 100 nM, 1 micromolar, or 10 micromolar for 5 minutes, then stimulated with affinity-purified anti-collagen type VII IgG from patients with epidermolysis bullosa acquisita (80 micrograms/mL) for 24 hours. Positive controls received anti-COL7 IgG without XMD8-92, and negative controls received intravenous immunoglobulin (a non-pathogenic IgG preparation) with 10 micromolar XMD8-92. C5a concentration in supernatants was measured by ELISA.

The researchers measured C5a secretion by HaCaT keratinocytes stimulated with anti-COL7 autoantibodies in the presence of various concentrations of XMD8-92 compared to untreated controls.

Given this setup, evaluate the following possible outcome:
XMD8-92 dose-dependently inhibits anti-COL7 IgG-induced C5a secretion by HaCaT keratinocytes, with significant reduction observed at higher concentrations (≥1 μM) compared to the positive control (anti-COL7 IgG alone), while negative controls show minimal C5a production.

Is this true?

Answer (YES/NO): NO